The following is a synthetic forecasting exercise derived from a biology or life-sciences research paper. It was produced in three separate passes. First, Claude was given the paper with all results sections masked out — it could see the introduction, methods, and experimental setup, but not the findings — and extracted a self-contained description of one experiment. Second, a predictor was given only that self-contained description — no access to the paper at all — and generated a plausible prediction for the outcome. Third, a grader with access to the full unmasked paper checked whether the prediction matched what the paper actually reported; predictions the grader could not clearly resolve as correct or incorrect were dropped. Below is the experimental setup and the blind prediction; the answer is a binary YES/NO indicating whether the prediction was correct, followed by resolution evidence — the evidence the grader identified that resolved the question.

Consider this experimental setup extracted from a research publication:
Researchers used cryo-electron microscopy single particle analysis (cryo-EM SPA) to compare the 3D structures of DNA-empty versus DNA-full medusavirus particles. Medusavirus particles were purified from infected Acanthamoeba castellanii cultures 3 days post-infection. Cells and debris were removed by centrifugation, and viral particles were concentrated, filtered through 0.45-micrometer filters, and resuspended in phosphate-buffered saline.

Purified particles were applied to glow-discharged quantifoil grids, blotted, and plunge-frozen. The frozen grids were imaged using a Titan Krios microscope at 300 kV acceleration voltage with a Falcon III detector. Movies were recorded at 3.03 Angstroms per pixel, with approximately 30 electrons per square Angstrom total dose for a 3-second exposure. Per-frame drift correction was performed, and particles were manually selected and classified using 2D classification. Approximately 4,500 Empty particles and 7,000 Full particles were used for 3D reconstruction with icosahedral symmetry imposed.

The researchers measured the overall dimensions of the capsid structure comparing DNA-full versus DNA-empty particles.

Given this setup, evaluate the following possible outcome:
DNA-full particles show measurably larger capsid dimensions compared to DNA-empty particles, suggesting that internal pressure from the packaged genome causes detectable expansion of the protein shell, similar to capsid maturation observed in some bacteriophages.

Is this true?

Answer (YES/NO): NO